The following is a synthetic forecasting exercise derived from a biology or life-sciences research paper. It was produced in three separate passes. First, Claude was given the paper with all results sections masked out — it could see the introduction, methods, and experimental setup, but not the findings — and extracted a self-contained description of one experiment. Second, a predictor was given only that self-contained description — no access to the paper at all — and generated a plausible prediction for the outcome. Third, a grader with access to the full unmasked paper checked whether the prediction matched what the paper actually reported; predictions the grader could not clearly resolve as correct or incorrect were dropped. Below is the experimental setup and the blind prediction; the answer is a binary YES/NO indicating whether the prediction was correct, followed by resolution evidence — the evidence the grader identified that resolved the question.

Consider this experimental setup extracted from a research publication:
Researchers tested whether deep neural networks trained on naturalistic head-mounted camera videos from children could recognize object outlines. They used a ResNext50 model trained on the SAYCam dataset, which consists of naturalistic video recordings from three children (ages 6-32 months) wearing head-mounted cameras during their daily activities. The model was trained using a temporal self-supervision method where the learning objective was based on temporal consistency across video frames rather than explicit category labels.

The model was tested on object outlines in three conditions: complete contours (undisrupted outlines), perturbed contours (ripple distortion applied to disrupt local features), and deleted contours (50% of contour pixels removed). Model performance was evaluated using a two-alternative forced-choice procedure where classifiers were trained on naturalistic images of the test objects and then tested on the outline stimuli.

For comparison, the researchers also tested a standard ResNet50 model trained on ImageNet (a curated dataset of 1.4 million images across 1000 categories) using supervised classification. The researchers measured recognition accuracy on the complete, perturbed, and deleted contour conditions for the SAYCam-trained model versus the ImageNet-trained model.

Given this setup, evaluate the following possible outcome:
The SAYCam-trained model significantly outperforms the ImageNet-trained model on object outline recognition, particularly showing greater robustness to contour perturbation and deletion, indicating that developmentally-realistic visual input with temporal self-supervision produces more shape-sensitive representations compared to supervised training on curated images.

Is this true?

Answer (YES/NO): NO